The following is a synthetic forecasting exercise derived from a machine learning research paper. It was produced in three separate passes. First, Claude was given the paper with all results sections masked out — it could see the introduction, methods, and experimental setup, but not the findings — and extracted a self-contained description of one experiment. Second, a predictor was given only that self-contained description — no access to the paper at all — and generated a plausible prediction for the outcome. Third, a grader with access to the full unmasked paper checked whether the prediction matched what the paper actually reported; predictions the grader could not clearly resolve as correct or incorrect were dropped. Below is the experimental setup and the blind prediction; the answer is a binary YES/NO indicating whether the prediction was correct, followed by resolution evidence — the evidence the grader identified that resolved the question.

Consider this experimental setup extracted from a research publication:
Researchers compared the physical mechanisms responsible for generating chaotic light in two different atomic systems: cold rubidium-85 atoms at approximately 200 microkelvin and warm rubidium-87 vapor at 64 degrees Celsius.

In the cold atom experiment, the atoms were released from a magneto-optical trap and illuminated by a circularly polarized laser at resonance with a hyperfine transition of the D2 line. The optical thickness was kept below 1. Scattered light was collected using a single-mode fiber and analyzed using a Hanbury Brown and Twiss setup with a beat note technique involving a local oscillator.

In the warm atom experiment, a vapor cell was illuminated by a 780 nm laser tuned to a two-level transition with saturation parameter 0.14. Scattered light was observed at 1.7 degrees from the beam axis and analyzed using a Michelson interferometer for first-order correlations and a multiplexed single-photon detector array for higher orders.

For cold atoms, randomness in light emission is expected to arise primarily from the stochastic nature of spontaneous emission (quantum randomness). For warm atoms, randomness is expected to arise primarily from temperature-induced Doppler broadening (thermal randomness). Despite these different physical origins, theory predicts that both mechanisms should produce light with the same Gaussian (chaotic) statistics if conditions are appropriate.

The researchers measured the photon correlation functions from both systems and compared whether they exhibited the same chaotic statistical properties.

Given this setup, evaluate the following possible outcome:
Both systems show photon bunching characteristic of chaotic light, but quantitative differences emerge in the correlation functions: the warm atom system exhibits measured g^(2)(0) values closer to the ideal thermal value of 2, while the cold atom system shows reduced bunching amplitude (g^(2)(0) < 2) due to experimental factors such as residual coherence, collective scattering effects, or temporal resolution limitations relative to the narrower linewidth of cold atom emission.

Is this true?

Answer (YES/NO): NO